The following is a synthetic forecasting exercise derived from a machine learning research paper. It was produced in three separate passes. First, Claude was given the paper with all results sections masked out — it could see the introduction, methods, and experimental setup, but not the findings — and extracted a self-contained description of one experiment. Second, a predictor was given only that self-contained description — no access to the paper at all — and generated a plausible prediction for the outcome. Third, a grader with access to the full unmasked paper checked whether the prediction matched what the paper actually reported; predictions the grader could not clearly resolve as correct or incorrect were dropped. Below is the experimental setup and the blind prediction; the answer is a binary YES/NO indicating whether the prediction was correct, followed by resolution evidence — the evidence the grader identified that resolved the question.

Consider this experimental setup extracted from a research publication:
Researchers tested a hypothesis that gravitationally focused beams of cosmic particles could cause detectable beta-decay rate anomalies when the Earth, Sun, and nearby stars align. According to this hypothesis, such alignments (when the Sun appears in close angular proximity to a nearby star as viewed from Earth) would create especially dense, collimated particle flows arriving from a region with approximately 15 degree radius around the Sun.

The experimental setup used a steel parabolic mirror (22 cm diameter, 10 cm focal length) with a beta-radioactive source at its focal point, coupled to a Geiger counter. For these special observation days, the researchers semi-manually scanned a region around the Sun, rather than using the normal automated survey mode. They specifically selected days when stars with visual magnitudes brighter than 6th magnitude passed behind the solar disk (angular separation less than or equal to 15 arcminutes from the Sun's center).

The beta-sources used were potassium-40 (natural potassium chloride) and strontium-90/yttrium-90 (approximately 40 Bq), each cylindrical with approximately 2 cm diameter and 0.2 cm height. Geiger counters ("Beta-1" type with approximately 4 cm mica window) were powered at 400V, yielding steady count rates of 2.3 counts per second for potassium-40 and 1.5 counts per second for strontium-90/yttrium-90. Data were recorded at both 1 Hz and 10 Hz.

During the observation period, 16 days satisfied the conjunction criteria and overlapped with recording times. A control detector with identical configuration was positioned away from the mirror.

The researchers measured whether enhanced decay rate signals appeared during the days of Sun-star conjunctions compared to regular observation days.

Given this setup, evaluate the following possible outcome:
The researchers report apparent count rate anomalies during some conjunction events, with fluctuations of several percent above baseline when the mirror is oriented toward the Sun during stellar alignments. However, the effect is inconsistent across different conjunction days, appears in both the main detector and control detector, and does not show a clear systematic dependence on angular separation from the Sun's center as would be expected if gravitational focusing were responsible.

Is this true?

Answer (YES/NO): NO